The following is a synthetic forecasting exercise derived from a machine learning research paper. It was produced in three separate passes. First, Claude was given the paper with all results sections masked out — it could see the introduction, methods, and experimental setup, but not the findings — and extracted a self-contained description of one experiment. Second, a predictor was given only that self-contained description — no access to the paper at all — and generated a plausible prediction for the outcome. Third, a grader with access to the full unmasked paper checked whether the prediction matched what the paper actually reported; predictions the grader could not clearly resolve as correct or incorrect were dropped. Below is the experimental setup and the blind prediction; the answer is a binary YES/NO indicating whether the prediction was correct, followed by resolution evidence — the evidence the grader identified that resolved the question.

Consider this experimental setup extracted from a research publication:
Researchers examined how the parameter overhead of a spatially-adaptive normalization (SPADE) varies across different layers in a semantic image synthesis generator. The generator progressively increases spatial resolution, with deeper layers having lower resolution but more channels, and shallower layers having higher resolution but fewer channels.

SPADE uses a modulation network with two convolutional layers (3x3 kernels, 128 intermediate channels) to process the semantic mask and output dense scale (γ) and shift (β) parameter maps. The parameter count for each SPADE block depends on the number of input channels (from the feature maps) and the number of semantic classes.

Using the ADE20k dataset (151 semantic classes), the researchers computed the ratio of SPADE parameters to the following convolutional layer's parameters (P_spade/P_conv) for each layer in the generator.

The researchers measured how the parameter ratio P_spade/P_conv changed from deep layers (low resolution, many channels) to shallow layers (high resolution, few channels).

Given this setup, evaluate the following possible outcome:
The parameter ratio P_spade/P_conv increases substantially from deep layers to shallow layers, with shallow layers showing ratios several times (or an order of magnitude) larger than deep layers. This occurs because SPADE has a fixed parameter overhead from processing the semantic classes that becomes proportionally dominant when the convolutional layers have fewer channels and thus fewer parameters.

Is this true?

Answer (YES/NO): YES